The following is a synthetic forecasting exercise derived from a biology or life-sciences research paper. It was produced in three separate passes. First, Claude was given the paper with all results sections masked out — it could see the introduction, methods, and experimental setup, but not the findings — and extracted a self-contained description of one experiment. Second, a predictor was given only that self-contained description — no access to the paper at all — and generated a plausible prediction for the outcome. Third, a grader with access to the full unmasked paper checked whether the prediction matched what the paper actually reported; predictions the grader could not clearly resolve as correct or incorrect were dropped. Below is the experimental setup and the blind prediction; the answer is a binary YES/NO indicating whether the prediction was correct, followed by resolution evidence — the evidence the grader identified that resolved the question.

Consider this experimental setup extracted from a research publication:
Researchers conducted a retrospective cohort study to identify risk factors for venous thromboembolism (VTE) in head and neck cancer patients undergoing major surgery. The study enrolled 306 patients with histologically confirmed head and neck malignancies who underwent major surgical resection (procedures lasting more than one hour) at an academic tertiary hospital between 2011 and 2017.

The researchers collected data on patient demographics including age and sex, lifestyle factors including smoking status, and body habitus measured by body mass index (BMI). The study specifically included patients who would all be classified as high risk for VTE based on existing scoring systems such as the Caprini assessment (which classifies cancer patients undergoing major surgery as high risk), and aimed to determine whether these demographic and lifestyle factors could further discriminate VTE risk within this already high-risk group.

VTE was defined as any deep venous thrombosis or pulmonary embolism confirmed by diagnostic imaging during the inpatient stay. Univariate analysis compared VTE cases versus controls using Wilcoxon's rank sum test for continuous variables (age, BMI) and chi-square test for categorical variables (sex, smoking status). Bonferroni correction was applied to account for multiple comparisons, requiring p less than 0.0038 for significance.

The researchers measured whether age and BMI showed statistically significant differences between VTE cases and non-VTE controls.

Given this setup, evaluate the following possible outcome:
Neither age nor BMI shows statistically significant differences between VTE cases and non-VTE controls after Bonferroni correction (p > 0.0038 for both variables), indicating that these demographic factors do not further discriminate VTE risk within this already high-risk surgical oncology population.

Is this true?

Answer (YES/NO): YES